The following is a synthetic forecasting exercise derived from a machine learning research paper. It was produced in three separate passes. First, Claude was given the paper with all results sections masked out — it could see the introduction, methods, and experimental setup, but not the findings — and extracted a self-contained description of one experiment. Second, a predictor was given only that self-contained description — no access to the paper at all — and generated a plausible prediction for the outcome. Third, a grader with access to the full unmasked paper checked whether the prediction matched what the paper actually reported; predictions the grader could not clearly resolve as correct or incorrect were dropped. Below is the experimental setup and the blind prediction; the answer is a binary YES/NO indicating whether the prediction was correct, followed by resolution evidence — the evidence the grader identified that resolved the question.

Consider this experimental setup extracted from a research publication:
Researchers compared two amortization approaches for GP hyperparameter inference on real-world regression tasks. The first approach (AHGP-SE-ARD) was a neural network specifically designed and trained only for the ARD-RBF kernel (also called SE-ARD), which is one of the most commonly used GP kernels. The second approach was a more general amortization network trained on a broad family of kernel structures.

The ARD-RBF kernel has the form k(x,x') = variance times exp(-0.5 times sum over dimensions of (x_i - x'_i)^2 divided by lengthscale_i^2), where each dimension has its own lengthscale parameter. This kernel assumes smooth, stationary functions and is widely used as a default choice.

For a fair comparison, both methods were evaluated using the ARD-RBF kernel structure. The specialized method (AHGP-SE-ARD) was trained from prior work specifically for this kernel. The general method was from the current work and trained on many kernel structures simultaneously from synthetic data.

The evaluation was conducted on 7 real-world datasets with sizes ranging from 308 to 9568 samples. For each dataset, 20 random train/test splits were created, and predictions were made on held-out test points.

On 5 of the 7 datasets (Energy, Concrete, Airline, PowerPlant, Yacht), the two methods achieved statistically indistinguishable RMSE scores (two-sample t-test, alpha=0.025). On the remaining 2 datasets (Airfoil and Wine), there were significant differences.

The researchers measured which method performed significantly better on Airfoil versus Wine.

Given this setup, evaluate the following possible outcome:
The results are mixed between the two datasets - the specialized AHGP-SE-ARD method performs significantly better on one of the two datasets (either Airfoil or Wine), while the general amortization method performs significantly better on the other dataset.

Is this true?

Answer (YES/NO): YES